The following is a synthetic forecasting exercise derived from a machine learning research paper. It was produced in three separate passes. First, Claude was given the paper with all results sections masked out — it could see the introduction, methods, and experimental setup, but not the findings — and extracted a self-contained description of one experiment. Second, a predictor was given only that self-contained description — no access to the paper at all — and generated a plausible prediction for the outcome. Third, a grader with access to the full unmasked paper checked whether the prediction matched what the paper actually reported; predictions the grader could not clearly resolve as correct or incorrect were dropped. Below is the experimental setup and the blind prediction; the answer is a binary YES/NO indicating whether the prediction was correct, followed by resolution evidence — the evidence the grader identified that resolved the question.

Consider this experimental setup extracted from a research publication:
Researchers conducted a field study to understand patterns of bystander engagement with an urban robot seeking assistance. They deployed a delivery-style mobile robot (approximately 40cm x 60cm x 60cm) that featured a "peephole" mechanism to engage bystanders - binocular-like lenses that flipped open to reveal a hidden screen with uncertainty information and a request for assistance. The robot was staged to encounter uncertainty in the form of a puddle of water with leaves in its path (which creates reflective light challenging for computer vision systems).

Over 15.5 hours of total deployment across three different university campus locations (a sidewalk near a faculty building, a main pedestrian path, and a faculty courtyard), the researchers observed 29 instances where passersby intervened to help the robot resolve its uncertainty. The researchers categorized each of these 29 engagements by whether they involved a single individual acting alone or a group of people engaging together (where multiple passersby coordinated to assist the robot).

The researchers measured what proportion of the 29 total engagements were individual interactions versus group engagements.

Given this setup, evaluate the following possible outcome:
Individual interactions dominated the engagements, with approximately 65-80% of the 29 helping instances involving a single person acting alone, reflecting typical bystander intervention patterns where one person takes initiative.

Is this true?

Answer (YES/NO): NO